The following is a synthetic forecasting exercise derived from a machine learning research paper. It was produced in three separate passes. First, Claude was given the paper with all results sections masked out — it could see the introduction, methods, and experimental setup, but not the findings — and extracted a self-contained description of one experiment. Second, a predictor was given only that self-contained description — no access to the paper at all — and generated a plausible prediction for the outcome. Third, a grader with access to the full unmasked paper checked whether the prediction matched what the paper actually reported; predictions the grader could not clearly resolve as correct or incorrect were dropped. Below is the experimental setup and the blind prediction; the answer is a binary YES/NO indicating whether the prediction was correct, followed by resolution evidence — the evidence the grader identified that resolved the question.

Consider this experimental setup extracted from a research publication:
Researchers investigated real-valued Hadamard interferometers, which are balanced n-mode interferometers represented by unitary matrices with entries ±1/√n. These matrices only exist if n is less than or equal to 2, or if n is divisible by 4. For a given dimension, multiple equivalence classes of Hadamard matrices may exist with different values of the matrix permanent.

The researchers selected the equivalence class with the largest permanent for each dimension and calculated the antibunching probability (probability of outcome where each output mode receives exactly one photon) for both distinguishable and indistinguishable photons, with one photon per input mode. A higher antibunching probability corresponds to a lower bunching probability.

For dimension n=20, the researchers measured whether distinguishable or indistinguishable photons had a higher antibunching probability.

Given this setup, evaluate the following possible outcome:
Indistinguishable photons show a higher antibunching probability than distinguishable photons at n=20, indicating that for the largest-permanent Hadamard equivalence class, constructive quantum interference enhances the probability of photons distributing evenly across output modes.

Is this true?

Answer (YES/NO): NO